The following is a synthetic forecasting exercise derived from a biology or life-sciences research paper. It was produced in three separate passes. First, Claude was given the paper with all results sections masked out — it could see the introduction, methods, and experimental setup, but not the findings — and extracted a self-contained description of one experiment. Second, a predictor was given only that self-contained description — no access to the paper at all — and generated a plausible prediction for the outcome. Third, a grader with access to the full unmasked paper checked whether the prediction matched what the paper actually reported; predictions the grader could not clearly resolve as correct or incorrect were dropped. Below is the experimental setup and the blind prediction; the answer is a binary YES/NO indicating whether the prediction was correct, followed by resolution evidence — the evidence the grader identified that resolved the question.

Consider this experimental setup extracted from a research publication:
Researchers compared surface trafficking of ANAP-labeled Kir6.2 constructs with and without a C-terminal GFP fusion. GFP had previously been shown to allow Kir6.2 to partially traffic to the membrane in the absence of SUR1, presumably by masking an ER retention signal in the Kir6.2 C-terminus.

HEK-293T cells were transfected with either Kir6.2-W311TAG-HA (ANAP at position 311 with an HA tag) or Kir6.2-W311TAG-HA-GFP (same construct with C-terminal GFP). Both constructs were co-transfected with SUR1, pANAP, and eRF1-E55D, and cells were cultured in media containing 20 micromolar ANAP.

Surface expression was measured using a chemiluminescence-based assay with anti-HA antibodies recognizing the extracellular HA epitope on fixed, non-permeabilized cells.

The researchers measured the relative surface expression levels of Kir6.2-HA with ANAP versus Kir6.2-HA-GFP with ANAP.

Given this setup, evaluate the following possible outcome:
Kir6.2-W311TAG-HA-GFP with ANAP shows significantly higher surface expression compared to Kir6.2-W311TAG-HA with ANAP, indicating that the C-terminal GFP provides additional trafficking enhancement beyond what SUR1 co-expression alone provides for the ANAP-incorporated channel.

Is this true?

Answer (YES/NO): YES